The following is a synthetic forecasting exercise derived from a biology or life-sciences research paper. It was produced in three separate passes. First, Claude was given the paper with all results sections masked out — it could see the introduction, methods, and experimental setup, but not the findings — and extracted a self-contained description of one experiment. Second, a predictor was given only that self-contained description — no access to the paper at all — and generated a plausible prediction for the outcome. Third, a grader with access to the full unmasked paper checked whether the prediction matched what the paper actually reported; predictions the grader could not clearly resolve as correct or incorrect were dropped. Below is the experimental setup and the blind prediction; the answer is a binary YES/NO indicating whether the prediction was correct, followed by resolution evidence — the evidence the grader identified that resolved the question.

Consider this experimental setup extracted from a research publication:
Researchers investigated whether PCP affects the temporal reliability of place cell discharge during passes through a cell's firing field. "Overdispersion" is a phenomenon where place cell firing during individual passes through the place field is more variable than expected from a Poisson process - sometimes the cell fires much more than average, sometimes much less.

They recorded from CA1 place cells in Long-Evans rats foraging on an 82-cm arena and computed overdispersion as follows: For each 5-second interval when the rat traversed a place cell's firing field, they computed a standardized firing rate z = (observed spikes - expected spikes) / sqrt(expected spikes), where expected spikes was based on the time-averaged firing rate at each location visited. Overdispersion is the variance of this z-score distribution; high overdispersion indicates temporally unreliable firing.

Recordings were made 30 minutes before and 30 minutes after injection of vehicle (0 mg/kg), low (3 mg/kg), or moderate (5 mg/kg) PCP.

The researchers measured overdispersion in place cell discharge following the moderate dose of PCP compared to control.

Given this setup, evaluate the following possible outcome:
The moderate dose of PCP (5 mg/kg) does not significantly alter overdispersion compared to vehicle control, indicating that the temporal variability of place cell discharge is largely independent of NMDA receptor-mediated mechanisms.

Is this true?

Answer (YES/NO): NO